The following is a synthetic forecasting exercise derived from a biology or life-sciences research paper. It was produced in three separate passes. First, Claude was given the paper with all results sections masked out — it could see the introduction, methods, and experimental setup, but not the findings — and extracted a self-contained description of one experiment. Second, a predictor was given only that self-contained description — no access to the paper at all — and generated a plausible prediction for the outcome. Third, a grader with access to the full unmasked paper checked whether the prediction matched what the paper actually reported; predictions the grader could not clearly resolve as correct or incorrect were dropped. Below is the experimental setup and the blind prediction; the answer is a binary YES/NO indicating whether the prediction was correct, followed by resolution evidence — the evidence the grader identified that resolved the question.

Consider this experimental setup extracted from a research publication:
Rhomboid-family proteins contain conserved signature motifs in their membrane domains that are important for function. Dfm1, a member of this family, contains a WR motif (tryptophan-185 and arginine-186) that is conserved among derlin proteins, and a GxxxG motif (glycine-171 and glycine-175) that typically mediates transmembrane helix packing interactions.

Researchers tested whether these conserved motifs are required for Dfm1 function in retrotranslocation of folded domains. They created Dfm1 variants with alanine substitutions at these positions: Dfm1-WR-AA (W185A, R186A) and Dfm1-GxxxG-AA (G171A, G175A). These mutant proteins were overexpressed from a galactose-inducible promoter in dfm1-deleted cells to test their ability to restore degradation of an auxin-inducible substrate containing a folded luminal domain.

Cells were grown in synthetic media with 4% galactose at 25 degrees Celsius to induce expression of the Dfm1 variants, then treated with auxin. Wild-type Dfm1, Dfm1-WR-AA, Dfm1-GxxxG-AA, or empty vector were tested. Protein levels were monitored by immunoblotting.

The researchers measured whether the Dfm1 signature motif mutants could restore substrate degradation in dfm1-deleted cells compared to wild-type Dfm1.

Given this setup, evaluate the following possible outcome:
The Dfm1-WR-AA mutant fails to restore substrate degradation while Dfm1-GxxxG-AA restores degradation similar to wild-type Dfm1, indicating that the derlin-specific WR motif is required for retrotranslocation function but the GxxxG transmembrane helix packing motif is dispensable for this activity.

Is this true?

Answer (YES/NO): NO